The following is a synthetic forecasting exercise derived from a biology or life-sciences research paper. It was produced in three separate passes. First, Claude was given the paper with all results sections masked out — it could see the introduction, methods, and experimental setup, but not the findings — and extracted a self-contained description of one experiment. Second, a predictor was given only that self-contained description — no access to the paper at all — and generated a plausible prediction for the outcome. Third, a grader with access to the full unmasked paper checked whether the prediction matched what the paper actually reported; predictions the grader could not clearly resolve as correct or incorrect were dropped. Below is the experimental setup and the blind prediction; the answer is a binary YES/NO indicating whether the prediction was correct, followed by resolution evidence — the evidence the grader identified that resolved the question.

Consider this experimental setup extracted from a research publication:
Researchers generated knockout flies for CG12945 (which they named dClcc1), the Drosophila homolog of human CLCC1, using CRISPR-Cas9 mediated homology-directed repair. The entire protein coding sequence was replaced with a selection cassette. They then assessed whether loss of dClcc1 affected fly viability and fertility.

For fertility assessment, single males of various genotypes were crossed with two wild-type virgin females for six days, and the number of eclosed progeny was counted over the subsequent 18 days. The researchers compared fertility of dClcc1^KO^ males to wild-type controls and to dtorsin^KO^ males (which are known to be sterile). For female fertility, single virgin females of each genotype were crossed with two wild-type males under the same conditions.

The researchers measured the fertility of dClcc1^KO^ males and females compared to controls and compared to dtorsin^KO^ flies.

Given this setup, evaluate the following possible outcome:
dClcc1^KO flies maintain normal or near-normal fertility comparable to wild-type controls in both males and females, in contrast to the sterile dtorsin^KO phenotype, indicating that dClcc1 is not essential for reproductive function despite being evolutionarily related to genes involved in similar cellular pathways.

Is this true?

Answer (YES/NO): NO